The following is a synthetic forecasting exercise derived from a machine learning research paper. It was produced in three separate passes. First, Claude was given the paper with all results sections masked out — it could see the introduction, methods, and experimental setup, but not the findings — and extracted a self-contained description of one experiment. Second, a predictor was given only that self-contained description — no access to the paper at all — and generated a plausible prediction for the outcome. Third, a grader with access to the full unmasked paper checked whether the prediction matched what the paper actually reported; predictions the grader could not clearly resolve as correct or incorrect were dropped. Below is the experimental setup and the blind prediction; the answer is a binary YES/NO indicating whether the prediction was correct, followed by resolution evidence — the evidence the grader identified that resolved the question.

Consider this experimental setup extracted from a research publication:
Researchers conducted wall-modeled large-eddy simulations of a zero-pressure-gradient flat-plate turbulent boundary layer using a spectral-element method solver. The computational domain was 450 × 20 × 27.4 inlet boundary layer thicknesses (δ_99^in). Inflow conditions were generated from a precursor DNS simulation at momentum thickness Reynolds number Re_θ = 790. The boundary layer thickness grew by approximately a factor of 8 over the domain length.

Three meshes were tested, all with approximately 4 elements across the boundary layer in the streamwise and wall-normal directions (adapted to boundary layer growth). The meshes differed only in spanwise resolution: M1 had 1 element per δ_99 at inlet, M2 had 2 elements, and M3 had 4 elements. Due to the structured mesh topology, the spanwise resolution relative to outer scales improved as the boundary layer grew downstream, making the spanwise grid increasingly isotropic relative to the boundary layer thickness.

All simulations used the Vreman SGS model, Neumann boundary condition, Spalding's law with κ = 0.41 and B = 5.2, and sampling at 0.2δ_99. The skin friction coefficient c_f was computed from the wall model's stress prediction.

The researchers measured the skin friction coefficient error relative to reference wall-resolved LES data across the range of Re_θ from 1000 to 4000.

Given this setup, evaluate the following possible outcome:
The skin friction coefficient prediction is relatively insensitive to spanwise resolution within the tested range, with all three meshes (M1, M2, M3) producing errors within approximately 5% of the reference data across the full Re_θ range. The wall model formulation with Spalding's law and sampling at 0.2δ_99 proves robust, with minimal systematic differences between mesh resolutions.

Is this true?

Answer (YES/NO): NO